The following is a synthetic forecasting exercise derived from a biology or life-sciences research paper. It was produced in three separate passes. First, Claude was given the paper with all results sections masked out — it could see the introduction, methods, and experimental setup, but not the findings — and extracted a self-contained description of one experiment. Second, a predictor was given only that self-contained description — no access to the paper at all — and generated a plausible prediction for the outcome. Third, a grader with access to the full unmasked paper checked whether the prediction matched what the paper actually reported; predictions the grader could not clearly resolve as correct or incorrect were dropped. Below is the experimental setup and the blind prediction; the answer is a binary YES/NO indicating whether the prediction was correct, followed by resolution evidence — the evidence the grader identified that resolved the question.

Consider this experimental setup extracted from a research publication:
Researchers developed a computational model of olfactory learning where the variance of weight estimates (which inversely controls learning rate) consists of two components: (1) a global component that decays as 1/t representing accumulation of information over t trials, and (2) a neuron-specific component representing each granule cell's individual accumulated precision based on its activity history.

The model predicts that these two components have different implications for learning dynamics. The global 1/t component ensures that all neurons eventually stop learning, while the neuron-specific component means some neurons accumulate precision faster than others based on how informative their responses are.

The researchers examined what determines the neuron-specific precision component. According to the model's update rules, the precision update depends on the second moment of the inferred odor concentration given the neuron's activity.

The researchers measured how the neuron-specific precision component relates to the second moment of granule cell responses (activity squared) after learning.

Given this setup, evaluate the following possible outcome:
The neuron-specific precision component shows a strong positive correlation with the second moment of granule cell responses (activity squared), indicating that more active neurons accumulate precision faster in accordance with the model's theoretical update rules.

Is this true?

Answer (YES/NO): NO